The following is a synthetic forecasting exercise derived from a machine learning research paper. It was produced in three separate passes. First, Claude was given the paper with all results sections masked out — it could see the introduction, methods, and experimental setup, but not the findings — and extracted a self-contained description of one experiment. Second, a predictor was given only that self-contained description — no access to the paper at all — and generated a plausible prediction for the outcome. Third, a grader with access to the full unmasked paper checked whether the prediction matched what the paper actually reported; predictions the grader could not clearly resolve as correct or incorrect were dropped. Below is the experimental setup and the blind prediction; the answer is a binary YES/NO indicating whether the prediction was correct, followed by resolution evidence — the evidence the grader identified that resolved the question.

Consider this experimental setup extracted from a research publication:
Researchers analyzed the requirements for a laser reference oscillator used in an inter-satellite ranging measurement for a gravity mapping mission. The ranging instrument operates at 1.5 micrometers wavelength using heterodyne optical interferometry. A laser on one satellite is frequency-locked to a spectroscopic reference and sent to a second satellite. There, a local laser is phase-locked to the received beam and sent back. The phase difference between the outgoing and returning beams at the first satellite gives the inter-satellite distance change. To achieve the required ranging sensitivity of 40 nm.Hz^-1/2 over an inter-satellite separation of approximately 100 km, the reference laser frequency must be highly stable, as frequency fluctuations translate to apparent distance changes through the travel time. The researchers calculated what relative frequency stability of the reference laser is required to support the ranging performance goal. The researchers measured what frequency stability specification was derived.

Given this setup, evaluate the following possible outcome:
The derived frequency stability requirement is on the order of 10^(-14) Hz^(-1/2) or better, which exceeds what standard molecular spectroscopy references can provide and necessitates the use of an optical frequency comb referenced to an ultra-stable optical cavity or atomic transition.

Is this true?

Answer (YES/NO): NO